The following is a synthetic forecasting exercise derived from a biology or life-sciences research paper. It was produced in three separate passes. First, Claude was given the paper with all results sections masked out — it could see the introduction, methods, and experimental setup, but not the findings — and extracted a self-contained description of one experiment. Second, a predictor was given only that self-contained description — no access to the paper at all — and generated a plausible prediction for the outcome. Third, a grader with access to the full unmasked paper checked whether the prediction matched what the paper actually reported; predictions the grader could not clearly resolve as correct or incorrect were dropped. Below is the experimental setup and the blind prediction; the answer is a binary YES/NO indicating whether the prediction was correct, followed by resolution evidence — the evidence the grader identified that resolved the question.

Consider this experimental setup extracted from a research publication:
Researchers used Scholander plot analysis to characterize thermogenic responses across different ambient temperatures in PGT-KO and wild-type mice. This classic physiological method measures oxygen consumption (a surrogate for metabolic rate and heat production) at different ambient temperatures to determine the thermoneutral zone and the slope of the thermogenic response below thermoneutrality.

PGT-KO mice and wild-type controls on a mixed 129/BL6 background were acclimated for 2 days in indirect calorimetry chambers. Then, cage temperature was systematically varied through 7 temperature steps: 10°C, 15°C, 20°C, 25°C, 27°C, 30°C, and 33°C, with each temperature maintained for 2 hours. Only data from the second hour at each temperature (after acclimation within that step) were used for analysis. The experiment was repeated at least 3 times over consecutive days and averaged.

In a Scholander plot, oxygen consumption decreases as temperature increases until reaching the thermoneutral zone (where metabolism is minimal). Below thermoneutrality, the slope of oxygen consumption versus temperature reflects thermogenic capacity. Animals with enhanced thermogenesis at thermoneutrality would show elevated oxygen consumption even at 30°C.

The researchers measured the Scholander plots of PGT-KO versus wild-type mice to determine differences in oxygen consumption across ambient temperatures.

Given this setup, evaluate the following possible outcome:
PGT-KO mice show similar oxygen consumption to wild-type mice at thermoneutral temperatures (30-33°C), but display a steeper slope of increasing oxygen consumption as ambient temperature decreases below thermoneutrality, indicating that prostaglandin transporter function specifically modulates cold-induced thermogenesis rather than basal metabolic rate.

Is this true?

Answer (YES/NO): NO